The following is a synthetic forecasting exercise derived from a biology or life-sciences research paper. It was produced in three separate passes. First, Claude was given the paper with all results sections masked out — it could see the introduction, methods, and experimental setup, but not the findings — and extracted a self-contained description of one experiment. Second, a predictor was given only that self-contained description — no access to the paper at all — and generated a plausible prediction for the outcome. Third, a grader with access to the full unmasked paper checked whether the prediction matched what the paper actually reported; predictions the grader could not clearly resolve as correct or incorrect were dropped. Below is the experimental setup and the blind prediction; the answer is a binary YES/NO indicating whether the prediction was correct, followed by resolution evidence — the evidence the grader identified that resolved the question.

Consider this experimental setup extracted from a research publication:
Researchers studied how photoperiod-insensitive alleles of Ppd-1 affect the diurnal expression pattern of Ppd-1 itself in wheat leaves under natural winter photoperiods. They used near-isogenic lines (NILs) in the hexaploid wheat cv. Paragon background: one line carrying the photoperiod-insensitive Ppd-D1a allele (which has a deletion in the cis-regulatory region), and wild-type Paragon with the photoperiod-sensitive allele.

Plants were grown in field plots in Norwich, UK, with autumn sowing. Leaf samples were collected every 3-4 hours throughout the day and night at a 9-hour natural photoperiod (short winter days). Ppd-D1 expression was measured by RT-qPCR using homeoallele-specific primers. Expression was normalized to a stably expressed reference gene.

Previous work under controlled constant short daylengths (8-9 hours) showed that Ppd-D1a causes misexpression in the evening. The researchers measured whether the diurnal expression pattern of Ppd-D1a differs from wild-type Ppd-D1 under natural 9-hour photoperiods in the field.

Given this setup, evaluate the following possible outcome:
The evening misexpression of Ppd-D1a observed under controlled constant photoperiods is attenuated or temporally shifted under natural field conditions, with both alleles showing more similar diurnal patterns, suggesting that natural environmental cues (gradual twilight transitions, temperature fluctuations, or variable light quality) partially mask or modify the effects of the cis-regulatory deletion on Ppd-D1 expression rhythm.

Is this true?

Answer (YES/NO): YES